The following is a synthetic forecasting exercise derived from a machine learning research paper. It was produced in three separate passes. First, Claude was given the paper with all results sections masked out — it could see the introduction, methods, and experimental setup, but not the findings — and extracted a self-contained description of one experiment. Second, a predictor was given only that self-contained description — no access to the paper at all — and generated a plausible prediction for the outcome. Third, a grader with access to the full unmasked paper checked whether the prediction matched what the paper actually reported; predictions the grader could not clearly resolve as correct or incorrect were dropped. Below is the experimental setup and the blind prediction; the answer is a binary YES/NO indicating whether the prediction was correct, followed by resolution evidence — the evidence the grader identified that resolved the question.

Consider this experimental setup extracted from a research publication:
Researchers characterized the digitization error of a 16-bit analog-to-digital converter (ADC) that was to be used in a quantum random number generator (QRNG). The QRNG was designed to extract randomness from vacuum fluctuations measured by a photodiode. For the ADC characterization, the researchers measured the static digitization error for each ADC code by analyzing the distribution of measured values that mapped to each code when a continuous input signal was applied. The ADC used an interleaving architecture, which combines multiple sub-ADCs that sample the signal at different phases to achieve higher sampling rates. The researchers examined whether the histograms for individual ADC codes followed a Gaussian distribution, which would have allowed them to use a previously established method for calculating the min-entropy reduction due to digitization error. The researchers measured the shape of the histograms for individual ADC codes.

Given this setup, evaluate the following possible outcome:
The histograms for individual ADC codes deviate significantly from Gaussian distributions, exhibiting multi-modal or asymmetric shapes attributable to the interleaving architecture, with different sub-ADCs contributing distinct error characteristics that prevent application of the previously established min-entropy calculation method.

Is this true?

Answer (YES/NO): NO